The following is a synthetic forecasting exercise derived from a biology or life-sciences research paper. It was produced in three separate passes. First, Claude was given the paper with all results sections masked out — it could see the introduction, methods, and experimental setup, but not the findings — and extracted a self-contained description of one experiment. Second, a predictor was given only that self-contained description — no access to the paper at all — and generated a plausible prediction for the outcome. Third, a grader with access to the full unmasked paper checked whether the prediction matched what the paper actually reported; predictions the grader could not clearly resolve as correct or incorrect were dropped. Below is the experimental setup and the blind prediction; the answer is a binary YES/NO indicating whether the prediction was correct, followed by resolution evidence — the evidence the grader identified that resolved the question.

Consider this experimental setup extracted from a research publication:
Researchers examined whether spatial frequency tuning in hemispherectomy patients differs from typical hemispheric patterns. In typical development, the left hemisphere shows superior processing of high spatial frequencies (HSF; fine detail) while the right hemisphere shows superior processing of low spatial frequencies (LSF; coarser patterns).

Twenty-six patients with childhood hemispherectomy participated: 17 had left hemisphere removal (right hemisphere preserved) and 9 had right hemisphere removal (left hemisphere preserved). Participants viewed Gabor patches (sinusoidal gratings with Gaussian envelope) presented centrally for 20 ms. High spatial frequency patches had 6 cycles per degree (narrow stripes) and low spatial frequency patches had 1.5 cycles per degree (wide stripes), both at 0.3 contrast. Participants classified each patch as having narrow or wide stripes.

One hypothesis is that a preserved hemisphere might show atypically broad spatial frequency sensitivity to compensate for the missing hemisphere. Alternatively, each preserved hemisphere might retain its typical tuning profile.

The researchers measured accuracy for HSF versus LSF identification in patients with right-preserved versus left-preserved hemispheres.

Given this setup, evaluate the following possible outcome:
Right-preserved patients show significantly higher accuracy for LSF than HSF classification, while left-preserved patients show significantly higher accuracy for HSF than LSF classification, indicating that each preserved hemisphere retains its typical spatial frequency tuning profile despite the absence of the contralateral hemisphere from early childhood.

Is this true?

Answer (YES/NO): NO